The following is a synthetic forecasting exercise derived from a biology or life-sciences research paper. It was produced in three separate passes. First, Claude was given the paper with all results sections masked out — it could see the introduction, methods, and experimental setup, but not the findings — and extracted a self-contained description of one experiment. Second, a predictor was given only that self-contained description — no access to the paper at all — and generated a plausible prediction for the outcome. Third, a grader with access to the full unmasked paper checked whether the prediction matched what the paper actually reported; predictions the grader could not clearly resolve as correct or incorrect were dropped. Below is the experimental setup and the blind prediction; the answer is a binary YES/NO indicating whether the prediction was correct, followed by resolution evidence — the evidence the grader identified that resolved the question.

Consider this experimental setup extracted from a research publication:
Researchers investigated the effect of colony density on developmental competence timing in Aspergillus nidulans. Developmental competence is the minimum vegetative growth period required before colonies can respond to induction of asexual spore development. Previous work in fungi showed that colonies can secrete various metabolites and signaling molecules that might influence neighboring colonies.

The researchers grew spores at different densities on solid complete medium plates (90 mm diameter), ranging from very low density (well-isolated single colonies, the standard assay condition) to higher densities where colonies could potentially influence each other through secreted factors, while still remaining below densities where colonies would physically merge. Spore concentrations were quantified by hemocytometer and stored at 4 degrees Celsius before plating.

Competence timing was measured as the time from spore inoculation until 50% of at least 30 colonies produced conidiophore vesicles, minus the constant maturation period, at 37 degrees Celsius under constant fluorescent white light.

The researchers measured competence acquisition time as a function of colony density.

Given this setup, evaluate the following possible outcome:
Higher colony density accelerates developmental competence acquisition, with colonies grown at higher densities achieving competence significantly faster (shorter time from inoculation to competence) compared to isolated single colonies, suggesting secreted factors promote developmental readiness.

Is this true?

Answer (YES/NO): YES